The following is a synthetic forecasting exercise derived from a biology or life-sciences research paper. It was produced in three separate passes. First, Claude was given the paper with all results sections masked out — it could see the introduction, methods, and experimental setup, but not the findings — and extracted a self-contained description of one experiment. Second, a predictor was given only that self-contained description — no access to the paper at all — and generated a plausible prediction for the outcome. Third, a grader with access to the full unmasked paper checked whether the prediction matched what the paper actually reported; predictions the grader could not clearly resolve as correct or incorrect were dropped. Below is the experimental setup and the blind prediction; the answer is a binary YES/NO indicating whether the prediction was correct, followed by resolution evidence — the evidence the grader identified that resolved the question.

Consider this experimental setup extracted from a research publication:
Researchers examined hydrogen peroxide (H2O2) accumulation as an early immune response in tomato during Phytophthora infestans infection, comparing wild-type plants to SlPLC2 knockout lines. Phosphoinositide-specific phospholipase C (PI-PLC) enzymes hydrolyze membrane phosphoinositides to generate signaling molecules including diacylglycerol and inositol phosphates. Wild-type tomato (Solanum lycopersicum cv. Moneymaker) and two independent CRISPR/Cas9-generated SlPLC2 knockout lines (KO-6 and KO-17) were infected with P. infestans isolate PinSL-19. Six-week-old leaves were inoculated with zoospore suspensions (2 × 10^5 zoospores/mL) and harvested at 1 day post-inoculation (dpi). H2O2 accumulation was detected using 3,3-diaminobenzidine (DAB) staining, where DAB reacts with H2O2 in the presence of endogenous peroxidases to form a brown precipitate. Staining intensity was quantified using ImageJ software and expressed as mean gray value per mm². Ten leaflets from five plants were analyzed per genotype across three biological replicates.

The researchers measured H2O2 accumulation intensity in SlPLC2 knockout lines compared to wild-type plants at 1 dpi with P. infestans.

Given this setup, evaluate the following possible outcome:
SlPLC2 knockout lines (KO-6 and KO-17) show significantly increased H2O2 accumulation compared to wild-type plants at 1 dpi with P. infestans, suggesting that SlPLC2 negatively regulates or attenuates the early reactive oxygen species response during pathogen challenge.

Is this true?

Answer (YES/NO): NO